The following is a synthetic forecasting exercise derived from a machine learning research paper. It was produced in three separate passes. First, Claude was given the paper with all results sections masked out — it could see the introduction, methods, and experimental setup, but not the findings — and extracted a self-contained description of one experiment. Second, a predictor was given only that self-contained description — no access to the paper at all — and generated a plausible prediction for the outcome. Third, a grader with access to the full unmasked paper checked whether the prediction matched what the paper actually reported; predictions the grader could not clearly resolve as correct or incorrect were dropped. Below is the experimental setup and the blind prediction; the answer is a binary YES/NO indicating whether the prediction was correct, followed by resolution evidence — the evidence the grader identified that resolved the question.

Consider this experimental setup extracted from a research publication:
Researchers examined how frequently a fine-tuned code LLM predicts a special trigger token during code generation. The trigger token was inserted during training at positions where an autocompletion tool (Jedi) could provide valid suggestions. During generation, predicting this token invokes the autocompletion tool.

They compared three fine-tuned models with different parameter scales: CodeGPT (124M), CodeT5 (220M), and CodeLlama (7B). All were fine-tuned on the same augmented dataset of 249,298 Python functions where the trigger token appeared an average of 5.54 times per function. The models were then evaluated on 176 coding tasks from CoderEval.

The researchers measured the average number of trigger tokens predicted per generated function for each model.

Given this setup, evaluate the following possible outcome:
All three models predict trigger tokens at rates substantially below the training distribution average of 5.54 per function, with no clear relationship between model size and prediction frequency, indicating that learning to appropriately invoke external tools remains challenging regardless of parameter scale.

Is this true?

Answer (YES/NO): NO